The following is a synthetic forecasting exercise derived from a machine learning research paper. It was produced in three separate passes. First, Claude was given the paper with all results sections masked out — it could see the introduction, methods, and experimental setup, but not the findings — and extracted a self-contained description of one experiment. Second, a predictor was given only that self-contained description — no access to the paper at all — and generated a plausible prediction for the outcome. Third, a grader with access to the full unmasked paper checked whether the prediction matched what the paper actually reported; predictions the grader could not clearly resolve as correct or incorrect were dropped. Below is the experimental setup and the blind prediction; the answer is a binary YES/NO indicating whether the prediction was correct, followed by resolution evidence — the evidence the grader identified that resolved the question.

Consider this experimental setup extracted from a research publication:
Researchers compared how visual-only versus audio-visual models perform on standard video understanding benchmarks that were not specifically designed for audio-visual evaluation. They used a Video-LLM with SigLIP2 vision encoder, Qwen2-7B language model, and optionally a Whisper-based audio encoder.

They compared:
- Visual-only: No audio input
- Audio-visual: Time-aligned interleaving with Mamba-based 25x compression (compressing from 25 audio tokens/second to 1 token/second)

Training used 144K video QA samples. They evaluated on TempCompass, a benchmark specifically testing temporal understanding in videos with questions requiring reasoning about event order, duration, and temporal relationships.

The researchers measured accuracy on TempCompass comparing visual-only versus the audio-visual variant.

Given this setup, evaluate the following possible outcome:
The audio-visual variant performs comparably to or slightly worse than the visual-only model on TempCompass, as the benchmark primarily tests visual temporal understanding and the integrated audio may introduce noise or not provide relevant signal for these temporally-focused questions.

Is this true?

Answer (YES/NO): NO